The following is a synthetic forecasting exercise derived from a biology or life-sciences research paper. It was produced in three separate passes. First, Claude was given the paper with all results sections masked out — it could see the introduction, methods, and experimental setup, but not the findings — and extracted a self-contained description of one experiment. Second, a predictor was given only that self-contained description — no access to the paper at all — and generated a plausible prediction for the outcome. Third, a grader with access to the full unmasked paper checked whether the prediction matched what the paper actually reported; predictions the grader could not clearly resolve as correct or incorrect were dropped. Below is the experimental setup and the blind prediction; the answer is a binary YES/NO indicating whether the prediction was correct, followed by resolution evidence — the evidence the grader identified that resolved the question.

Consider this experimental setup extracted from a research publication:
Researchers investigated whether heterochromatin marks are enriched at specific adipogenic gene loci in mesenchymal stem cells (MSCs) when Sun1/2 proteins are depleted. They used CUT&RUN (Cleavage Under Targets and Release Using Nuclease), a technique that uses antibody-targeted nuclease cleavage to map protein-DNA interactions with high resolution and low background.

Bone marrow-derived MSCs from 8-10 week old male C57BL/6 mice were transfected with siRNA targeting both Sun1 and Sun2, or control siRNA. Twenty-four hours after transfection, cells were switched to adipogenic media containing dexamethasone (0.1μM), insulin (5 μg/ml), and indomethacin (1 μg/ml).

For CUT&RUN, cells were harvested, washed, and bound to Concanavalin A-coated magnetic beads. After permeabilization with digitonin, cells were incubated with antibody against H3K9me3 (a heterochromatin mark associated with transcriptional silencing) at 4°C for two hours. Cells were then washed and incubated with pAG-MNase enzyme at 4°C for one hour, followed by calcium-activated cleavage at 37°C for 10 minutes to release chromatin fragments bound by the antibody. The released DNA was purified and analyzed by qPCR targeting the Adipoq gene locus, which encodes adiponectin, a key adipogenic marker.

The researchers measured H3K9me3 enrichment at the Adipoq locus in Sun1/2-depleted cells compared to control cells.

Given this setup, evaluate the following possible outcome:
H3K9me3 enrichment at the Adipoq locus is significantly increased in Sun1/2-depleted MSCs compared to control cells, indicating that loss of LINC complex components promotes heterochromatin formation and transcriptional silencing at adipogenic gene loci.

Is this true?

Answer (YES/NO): YES